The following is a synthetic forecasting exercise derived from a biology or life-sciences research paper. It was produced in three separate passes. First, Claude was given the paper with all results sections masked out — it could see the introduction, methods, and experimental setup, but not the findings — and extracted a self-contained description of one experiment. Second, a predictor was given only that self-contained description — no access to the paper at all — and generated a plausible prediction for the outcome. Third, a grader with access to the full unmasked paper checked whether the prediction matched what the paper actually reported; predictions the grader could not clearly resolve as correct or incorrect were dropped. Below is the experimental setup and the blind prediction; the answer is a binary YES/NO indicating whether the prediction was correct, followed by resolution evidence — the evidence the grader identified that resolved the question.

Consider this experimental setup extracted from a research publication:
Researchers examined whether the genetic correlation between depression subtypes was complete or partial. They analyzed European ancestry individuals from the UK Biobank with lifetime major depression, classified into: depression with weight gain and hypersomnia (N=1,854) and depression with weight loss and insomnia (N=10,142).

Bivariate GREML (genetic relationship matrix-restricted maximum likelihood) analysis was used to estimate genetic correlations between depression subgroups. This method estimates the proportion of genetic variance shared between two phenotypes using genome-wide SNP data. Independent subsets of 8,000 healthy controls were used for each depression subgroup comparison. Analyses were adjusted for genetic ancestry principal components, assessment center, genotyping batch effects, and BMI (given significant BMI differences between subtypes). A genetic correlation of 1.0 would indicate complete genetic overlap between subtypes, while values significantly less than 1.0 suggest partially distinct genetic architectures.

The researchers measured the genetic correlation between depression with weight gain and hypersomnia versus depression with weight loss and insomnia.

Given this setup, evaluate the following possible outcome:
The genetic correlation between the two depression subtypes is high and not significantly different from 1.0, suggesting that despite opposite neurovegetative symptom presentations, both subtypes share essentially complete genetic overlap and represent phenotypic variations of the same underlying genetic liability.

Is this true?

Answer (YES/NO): NO